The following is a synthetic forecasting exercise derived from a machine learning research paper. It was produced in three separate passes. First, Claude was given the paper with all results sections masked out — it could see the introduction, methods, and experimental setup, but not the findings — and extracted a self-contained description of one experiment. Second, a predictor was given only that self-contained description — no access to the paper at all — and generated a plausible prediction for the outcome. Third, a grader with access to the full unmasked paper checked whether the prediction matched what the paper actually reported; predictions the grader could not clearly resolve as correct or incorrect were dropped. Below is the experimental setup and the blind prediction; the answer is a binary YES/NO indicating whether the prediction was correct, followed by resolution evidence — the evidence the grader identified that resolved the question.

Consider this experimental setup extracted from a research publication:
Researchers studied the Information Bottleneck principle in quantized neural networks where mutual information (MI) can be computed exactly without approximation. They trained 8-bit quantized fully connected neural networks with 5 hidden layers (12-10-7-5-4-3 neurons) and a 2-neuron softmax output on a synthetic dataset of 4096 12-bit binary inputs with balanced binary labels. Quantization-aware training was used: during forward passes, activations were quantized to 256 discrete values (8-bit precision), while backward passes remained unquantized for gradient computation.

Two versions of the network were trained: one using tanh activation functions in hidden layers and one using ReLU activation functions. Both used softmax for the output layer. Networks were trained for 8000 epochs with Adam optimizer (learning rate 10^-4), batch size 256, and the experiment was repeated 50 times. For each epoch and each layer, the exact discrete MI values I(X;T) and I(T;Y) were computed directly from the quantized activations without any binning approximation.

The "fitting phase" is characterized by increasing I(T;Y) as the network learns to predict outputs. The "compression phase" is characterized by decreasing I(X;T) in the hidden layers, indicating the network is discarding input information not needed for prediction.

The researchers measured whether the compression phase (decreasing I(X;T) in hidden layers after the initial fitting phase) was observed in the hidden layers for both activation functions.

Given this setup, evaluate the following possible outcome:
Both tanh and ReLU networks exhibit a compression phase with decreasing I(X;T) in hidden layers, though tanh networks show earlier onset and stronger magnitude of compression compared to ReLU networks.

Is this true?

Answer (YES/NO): NO